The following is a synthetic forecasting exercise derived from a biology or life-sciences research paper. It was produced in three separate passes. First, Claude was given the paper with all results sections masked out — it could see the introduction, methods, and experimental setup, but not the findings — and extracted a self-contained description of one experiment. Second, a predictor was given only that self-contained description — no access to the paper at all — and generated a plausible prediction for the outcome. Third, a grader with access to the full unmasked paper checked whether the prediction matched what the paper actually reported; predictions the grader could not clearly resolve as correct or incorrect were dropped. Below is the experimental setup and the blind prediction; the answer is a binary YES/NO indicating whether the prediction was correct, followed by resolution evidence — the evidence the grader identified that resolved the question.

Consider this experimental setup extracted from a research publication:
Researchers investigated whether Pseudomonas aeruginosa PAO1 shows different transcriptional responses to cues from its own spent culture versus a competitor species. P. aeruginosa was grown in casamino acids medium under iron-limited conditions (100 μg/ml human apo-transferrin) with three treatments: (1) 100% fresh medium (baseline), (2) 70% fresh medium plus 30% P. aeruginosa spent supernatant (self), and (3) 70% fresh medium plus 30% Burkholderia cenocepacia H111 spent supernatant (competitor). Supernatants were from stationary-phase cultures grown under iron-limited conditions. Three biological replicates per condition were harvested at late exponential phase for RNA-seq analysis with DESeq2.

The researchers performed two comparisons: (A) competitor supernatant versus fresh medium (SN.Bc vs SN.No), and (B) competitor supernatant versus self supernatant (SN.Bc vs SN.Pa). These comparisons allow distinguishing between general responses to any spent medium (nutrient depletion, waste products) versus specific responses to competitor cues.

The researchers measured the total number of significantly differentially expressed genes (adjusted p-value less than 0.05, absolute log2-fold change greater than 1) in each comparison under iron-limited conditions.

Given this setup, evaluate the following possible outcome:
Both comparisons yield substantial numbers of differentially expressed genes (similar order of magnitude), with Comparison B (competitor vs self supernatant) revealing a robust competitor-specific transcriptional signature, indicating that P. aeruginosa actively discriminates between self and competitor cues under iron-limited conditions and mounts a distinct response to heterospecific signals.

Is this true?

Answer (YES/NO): NO